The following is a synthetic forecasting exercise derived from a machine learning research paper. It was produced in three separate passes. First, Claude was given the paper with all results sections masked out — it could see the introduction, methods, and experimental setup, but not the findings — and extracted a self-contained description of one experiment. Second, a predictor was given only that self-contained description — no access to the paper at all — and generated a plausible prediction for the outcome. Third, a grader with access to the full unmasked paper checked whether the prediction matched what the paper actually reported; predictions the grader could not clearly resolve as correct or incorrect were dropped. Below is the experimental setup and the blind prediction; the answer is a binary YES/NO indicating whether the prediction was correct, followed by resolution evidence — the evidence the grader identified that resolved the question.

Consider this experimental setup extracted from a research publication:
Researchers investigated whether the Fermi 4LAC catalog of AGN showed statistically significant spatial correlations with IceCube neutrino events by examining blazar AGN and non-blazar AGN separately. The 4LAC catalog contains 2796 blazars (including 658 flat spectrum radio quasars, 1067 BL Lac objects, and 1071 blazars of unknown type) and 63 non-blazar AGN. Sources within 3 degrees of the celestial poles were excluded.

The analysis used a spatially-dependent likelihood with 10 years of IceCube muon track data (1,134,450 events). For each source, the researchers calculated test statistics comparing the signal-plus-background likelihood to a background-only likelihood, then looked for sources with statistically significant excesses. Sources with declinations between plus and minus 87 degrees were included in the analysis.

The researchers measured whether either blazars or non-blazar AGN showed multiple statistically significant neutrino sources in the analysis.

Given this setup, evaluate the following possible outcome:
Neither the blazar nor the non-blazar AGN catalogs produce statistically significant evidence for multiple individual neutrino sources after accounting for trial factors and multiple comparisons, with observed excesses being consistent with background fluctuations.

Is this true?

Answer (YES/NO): YES